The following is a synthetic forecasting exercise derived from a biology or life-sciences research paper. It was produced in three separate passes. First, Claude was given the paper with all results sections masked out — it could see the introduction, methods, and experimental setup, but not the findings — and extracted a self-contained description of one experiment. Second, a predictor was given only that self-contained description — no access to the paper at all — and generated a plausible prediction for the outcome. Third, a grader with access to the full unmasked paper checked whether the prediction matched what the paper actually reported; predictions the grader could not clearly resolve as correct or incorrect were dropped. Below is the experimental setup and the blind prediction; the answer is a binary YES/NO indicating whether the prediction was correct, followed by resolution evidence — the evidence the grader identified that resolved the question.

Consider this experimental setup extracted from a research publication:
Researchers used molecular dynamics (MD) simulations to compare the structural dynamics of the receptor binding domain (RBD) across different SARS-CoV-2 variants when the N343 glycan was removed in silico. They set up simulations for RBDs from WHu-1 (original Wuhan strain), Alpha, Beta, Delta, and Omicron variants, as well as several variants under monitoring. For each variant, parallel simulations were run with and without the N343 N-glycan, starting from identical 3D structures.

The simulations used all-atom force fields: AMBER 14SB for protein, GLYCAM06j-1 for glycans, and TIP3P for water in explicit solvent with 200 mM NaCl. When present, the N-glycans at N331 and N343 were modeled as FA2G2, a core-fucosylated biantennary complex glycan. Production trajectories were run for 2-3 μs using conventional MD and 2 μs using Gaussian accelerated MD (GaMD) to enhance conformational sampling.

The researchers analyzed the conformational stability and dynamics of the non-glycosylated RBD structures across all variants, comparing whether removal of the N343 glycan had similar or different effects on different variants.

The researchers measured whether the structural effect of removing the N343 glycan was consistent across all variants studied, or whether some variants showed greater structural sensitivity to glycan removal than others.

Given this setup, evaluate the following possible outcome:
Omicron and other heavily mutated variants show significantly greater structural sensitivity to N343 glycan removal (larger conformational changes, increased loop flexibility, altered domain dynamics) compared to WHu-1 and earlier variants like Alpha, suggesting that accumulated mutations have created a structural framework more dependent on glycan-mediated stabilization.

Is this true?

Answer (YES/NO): NO